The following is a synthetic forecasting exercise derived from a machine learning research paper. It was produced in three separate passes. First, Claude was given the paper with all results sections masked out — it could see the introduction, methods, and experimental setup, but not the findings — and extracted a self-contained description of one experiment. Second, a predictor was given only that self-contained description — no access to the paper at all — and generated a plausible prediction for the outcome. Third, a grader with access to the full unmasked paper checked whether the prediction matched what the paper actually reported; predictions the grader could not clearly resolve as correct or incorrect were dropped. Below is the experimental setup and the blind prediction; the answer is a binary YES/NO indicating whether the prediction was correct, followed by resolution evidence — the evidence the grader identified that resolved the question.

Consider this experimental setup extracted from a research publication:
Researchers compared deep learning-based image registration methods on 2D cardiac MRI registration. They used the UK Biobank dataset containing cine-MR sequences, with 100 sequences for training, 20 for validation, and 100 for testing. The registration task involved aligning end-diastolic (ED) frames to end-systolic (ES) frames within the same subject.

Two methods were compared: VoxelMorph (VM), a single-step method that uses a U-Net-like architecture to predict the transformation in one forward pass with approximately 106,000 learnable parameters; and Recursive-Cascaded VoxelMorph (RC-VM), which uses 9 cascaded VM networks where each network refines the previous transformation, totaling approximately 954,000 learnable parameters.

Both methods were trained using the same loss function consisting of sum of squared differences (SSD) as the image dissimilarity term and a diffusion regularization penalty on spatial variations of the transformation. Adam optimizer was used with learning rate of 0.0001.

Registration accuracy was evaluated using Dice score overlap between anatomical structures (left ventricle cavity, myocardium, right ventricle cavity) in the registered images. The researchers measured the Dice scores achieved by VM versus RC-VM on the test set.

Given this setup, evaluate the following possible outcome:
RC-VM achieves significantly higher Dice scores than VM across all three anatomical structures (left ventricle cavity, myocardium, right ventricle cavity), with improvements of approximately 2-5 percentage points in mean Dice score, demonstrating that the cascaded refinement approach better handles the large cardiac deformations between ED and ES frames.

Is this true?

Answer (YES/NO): NO